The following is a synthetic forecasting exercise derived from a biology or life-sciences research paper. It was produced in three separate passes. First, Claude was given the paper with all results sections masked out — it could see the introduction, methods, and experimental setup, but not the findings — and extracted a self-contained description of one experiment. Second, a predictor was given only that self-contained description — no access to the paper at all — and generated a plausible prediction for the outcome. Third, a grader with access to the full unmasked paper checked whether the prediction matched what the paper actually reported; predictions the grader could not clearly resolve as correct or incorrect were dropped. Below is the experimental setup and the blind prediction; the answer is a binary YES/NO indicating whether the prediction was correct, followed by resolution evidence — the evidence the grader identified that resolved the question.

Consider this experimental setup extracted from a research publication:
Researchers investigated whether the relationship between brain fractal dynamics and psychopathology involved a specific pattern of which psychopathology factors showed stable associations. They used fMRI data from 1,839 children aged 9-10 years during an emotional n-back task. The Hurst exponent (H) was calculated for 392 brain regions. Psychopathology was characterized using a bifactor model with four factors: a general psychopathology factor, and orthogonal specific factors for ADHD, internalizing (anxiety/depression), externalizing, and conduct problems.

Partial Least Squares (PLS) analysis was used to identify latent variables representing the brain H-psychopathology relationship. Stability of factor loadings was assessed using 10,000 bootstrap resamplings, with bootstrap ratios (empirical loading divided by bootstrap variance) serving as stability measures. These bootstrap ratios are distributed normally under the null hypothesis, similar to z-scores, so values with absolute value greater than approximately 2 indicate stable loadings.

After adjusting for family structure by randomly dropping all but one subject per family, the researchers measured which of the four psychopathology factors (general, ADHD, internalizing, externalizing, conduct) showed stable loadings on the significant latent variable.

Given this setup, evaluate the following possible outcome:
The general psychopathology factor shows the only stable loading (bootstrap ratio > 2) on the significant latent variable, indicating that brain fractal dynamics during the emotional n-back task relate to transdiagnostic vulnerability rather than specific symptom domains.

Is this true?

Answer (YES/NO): NO